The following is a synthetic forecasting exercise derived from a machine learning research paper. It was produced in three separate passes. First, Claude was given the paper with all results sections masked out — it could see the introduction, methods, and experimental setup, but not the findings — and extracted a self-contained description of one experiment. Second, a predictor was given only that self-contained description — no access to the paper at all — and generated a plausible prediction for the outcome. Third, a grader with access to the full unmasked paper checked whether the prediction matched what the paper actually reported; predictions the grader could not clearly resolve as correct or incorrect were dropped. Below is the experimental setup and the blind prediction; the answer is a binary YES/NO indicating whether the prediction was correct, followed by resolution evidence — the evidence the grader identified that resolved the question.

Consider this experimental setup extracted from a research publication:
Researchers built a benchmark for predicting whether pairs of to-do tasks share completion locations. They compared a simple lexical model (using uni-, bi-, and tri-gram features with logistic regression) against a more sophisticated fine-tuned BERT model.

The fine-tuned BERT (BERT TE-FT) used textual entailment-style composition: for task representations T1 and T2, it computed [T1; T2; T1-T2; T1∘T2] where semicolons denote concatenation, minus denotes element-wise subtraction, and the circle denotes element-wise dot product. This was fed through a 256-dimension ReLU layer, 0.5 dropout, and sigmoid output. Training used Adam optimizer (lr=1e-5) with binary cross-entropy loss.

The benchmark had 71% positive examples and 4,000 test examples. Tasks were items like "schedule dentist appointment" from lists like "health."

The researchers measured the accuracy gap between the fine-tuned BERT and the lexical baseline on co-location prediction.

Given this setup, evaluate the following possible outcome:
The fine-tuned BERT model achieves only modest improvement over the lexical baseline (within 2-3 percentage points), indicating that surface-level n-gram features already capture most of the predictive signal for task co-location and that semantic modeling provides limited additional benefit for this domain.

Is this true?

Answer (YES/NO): NO